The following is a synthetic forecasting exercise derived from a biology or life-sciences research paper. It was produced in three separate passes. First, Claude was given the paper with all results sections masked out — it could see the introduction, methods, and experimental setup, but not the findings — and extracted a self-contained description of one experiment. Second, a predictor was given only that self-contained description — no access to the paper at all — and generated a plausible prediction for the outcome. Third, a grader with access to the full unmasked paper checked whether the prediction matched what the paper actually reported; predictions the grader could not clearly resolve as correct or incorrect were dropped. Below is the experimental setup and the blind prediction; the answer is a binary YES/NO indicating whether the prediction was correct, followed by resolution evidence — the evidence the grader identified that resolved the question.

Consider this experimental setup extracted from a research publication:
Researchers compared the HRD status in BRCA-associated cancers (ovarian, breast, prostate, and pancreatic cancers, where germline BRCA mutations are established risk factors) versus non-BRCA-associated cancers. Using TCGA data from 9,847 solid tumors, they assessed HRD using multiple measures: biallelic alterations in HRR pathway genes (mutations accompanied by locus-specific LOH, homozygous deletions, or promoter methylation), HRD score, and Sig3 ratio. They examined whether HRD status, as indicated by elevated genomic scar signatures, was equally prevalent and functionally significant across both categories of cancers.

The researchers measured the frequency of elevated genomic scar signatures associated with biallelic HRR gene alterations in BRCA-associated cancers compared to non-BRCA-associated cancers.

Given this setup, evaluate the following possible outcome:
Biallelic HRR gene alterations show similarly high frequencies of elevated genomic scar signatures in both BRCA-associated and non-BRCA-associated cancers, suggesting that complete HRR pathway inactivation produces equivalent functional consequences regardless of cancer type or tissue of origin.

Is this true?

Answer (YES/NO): YES